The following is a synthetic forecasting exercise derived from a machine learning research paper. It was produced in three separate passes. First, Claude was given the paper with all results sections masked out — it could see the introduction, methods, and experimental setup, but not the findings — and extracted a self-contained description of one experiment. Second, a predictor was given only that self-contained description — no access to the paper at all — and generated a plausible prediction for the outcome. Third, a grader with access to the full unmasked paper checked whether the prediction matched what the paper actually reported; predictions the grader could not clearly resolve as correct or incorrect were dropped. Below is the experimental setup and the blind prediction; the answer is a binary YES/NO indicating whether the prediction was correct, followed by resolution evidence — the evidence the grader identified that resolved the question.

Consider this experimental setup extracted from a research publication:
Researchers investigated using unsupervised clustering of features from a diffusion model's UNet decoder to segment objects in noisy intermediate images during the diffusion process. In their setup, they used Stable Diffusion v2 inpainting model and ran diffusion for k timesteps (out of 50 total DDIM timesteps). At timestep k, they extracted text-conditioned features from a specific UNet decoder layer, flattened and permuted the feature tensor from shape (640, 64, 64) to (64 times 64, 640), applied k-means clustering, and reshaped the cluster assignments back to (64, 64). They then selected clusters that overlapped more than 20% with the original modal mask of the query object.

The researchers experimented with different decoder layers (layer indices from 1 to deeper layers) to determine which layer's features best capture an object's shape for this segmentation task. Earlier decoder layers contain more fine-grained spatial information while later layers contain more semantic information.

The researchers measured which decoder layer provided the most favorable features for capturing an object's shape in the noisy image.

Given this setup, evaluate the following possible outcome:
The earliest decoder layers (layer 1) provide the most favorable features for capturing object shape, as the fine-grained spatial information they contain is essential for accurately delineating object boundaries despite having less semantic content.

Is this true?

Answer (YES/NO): NO